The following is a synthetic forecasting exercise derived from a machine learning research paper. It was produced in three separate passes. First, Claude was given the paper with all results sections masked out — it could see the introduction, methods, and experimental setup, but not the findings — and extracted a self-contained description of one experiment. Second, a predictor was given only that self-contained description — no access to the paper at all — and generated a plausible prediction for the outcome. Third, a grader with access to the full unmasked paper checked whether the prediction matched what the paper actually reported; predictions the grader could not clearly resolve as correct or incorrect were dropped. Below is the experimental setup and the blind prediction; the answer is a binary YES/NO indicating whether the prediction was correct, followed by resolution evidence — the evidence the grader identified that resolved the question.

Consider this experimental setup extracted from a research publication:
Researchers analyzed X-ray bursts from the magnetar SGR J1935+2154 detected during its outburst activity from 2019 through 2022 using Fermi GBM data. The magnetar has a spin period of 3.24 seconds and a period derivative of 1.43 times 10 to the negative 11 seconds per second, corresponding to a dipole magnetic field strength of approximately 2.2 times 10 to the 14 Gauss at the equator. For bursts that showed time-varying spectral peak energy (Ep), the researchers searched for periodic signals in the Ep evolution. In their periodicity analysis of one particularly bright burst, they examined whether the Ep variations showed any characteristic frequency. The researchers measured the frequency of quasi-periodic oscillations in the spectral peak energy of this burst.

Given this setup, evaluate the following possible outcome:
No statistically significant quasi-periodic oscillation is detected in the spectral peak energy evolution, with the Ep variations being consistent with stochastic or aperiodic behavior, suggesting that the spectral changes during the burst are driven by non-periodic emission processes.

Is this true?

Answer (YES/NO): NO